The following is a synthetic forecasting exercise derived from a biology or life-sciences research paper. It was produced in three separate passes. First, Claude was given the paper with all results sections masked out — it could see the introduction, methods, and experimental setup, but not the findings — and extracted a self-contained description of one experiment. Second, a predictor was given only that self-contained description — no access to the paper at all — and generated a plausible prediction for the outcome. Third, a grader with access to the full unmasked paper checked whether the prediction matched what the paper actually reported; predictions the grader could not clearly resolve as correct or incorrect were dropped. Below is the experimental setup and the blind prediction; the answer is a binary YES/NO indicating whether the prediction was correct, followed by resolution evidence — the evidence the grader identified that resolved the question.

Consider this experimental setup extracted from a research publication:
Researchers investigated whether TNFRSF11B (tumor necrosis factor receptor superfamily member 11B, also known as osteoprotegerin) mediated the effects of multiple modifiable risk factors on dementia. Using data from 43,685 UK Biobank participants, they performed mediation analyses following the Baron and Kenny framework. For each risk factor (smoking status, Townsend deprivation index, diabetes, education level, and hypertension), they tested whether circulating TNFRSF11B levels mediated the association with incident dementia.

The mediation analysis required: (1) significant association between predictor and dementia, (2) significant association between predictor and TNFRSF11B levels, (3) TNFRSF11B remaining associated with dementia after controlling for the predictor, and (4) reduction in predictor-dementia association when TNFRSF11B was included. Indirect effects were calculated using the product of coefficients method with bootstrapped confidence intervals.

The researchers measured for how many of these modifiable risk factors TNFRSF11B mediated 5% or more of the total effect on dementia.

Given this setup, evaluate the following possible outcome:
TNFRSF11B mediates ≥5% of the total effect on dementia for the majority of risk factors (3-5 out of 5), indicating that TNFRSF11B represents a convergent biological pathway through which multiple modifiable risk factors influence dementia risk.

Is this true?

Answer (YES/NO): YES